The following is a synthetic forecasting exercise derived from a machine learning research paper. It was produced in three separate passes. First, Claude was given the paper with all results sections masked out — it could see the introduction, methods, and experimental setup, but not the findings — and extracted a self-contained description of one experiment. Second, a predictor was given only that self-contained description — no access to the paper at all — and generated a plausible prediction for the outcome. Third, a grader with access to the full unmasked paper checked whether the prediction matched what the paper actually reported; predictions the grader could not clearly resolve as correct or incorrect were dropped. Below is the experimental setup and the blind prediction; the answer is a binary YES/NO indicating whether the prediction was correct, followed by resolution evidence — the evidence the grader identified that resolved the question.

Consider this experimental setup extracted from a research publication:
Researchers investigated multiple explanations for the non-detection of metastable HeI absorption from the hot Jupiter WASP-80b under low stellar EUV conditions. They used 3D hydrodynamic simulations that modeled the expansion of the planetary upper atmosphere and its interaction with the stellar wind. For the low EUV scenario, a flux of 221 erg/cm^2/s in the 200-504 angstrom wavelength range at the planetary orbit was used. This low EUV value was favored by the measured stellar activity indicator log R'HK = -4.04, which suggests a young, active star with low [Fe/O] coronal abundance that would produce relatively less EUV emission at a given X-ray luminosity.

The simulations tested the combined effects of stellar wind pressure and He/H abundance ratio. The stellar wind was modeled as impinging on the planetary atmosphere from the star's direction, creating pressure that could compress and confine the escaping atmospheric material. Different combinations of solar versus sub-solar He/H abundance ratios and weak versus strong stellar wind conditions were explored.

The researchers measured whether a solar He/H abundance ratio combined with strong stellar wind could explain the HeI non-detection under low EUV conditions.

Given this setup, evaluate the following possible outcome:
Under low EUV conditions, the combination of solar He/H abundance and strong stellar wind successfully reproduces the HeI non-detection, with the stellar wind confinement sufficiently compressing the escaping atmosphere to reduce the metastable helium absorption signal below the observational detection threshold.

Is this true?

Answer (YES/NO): NO